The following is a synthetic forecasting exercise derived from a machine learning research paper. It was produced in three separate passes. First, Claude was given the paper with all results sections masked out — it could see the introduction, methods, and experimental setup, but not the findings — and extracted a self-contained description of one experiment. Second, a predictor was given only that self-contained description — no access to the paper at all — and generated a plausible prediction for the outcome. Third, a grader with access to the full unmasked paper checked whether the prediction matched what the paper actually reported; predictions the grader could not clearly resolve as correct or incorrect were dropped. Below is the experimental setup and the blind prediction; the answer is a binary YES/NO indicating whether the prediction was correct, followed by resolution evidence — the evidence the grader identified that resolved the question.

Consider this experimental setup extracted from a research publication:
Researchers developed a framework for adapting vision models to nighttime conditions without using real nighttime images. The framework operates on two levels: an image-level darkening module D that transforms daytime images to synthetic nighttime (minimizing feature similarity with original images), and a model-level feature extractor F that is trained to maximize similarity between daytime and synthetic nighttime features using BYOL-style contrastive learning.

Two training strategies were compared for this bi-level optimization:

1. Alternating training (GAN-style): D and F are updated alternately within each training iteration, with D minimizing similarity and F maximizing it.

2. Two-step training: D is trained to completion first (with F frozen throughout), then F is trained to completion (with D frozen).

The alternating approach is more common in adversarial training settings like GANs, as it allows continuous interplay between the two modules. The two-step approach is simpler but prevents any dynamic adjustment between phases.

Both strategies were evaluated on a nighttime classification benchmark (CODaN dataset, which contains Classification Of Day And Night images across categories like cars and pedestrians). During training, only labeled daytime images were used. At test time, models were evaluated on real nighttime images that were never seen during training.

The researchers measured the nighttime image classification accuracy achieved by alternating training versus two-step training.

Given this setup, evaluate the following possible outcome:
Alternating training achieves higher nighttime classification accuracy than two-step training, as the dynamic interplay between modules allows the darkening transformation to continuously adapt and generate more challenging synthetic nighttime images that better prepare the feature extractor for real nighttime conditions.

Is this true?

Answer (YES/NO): NO